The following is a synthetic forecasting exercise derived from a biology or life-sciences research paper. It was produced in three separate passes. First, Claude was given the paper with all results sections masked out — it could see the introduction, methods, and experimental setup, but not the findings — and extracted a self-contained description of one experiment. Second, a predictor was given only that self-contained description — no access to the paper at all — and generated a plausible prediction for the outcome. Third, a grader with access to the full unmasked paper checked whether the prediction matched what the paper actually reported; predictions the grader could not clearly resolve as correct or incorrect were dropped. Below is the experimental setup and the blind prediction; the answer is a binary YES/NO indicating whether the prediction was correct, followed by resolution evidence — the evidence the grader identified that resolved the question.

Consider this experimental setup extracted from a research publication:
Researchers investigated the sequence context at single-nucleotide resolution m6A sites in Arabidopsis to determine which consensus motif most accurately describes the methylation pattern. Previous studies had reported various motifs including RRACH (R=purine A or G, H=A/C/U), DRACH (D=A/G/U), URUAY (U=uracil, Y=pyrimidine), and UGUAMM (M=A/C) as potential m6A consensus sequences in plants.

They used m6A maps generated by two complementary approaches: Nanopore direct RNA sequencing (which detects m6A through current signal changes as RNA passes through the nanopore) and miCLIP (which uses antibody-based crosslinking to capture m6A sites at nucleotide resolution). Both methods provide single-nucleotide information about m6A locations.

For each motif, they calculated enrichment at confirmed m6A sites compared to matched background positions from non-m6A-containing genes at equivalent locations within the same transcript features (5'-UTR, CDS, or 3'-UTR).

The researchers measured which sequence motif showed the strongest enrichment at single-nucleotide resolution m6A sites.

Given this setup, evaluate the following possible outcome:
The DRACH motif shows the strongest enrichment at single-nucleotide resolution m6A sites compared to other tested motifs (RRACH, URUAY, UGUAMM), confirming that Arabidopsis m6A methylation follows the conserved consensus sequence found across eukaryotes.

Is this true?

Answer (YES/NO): YES